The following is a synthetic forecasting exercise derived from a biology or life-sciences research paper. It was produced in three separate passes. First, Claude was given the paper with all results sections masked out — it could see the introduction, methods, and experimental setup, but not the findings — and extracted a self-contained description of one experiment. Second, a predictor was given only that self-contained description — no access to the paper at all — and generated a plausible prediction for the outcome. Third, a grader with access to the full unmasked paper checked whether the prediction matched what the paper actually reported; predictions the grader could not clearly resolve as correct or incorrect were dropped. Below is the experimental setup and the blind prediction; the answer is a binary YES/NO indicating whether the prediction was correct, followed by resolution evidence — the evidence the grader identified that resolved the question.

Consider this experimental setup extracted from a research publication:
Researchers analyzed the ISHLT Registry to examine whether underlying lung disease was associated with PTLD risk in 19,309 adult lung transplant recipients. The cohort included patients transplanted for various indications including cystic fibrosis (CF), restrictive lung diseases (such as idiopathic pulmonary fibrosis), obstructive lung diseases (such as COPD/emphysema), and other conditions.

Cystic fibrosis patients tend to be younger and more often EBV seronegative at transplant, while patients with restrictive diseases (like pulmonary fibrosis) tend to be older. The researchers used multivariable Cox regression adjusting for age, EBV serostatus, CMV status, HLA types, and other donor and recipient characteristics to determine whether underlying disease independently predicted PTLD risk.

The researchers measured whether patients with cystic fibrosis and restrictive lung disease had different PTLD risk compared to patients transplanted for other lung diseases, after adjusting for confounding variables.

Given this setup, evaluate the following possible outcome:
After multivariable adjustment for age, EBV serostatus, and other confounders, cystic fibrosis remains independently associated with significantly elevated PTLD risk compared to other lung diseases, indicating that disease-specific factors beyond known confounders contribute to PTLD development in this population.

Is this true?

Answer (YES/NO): YES